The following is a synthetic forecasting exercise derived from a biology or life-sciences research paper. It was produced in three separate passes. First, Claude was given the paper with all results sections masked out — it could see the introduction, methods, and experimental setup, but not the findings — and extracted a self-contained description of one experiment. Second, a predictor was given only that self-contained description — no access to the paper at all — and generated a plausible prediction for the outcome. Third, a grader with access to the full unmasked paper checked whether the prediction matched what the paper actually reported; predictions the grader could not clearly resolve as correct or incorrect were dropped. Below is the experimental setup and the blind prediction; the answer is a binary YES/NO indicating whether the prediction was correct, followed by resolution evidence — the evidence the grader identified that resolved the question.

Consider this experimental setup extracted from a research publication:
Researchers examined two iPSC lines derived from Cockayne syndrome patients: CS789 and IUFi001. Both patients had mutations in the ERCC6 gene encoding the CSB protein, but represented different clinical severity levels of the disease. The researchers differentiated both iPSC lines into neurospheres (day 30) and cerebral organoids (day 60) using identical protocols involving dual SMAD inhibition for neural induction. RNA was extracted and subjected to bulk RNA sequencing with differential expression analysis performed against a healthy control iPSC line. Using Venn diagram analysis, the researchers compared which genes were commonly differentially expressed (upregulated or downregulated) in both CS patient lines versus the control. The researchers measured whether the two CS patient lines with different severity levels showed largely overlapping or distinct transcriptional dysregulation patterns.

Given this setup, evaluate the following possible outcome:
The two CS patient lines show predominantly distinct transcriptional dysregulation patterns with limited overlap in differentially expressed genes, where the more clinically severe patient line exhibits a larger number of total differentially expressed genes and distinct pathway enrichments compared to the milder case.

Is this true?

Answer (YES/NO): NO